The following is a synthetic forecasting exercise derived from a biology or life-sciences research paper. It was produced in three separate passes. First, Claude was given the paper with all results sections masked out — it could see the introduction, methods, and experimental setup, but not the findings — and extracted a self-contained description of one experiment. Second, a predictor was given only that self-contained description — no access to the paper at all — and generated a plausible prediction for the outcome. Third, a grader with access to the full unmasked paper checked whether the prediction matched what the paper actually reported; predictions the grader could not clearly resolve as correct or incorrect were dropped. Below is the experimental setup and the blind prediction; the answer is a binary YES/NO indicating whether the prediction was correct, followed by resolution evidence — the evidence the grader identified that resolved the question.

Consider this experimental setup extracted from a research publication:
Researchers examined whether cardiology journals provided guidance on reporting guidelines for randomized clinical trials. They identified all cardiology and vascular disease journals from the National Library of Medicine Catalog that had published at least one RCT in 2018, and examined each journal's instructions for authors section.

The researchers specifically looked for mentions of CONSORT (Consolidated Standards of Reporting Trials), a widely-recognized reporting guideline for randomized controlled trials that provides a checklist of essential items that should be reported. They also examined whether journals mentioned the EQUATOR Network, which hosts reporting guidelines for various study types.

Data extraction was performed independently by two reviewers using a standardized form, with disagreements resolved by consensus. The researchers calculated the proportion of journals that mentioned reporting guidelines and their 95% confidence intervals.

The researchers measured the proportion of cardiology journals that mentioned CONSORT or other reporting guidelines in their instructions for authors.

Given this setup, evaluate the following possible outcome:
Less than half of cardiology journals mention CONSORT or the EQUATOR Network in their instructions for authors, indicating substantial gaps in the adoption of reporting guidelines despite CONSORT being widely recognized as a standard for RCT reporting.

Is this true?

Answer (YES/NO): YES